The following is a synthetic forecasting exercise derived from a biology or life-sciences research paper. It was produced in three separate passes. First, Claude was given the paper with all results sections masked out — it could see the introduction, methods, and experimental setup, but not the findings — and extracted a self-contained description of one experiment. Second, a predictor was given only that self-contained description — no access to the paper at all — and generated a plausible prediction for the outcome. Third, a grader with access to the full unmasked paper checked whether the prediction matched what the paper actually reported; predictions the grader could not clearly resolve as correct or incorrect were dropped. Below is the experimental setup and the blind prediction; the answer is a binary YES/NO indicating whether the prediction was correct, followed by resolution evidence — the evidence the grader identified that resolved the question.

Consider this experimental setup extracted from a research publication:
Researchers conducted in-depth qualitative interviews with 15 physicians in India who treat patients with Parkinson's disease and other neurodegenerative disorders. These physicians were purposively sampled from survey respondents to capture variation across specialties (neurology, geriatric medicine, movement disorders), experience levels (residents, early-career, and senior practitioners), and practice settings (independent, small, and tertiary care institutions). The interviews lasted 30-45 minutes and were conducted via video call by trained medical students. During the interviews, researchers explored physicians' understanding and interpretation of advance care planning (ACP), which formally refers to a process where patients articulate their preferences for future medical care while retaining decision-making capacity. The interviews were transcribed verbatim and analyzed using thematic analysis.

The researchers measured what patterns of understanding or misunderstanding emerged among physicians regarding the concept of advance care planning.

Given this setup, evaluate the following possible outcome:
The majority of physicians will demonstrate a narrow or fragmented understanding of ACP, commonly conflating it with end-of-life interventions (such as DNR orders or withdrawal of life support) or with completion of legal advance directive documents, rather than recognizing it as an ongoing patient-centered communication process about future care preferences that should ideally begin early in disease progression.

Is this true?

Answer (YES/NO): NO